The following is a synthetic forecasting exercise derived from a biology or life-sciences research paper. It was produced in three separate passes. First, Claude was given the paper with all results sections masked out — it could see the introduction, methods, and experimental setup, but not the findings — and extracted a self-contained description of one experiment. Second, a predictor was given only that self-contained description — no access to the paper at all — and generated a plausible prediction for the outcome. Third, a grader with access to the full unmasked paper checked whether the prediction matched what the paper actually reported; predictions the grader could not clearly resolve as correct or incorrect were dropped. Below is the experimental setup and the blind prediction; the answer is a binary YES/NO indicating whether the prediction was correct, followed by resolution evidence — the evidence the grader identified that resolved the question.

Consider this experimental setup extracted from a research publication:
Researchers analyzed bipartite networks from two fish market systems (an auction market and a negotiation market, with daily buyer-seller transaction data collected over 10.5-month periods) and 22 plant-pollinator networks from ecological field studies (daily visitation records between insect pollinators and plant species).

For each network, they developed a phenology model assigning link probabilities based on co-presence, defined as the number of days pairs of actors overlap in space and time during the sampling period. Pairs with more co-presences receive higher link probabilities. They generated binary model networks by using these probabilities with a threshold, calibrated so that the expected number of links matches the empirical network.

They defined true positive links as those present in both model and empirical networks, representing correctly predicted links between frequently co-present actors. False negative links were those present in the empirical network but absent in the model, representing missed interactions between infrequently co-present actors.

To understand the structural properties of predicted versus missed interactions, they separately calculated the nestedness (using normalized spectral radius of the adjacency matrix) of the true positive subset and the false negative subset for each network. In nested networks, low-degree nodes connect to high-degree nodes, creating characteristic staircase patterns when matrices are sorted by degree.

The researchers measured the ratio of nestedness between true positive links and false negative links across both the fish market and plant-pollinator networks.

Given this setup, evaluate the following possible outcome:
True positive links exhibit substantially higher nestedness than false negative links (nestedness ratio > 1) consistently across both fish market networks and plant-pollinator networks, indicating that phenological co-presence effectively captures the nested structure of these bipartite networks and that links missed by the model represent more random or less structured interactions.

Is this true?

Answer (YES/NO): NO